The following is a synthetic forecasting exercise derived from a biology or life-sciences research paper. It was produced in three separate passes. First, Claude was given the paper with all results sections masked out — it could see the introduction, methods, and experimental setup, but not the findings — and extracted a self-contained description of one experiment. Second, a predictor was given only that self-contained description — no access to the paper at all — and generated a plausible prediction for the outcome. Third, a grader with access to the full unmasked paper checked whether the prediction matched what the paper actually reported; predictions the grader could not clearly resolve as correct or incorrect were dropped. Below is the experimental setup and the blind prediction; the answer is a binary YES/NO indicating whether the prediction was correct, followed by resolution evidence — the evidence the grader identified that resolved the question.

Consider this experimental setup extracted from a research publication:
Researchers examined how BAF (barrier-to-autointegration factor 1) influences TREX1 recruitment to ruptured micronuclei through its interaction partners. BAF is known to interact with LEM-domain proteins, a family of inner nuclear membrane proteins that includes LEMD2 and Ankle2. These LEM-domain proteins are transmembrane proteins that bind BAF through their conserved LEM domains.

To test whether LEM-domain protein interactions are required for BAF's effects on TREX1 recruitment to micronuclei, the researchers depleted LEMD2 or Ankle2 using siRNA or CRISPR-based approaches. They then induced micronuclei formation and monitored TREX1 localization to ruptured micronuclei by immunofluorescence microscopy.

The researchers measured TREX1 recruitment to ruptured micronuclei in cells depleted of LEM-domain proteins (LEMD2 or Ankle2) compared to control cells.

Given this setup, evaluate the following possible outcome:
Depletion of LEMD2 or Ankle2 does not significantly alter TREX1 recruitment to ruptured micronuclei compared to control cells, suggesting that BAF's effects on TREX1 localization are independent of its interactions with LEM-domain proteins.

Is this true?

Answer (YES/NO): NO